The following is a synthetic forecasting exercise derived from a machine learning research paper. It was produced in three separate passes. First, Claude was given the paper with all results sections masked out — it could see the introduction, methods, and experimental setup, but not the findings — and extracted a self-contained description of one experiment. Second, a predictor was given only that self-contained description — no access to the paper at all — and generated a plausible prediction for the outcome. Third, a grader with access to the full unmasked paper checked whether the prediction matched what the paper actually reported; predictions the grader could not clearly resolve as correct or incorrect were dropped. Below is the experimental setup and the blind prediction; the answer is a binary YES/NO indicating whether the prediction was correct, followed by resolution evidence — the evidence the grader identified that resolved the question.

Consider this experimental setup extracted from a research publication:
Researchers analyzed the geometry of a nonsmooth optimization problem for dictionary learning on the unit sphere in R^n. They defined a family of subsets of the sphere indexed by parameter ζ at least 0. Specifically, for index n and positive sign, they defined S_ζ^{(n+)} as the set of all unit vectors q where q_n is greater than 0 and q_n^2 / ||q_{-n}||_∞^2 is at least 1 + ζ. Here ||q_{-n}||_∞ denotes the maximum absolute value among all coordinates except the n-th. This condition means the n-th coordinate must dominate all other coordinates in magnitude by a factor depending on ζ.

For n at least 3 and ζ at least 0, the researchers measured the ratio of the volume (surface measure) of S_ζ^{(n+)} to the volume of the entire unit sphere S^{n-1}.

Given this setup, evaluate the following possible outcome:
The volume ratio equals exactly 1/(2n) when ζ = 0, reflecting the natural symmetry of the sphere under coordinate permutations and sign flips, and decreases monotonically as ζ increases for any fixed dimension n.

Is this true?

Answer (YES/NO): NO